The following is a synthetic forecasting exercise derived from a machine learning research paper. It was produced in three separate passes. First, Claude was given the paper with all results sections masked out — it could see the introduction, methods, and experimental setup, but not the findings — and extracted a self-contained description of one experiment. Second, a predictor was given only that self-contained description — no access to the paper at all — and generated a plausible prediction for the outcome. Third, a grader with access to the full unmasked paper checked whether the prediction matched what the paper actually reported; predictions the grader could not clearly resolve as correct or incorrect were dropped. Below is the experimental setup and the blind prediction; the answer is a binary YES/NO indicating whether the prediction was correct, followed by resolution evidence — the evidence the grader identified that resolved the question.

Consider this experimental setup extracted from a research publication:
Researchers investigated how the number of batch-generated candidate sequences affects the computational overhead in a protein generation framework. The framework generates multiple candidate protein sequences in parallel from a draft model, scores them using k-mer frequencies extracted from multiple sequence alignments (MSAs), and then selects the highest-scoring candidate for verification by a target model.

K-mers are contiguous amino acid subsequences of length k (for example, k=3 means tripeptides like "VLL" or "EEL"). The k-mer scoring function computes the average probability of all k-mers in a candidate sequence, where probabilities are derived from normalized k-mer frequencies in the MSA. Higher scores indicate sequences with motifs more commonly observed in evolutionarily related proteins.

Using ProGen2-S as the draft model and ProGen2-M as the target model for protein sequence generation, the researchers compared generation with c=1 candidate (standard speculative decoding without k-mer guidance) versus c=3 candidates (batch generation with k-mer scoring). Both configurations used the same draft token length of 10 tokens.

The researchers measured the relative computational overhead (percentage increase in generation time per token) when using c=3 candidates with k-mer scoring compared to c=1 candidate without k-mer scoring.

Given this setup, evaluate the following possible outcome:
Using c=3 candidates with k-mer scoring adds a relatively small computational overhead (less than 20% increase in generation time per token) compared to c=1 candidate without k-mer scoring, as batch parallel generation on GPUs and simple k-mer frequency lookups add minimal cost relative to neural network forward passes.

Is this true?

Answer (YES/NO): YES